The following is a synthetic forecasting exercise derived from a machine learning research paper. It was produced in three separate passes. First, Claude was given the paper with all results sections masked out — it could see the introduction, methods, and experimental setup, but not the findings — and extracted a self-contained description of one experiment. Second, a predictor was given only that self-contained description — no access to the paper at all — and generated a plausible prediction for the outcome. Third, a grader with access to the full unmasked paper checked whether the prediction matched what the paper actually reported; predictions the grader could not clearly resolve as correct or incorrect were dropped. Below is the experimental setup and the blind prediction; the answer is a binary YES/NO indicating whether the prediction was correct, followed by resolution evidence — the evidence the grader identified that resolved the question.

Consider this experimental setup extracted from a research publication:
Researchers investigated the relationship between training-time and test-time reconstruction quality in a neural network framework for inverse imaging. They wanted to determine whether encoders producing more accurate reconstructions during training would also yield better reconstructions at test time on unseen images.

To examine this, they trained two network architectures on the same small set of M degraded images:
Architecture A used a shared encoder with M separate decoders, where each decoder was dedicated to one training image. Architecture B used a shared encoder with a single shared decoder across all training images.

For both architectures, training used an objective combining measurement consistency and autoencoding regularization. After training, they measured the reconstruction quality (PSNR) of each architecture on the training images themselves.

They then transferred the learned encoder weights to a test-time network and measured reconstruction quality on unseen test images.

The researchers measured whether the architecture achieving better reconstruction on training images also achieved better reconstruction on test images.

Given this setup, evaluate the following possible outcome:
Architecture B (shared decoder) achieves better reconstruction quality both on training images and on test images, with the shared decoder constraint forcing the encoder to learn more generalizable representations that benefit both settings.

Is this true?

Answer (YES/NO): NO